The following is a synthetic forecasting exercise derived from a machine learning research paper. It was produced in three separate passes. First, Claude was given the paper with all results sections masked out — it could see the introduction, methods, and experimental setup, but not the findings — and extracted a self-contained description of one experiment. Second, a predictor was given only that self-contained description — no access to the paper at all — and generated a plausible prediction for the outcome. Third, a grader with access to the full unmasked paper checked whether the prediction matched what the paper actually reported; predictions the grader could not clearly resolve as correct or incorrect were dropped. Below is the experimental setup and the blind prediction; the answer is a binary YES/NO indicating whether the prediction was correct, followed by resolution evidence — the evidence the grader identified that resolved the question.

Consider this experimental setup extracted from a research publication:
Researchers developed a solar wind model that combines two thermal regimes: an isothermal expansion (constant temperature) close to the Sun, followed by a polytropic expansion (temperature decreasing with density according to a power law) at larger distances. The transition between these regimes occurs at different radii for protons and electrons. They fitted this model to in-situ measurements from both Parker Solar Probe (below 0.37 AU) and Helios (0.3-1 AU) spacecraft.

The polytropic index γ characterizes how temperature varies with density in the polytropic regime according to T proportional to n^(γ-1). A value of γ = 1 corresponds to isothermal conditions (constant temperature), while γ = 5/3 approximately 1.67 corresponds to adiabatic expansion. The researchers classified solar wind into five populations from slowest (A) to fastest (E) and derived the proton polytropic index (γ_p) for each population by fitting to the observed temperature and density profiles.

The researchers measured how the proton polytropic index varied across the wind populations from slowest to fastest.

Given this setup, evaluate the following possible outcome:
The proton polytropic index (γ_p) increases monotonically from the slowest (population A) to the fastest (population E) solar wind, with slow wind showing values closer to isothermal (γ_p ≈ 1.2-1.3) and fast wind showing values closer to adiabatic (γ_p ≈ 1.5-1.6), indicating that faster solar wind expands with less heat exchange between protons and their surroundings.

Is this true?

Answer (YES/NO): NO